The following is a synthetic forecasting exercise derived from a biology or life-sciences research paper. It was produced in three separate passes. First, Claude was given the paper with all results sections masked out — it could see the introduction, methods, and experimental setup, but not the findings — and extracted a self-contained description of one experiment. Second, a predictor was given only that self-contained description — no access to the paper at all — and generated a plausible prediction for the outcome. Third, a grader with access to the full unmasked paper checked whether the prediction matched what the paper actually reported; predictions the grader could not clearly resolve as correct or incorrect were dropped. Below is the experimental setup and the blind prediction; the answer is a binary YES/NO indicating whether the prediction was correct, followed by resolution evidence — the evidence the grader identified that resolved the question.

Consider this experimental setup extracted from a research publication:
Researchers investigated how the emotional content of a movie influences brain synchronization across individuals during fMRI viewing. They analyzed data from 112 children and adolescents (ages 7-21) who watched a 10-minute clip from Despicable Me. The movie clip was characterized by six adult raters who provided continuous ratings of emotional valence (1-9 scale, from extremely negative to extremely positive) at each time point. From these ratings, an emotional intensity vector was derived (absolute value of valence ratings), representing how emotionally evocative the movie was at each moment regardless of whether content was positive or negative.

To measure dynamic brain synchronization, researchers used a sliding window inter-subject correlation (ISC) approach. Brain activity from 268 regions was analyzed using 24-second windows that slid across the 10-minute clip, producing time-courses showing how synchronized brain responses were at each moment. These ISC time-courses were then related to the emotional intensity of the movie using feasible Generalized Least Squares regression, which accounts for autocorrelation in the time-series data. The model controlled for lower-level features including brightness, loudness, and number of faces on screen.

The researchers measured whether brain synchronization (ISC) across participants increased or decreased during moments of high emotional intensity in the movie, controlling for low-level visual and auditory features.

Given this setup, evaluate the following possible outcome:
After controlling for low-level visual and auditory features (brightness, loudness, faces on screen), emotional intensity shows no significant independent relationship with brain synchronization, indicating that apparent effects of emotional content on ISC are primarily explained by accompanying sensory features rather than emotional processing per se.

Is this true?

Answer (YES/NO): NO